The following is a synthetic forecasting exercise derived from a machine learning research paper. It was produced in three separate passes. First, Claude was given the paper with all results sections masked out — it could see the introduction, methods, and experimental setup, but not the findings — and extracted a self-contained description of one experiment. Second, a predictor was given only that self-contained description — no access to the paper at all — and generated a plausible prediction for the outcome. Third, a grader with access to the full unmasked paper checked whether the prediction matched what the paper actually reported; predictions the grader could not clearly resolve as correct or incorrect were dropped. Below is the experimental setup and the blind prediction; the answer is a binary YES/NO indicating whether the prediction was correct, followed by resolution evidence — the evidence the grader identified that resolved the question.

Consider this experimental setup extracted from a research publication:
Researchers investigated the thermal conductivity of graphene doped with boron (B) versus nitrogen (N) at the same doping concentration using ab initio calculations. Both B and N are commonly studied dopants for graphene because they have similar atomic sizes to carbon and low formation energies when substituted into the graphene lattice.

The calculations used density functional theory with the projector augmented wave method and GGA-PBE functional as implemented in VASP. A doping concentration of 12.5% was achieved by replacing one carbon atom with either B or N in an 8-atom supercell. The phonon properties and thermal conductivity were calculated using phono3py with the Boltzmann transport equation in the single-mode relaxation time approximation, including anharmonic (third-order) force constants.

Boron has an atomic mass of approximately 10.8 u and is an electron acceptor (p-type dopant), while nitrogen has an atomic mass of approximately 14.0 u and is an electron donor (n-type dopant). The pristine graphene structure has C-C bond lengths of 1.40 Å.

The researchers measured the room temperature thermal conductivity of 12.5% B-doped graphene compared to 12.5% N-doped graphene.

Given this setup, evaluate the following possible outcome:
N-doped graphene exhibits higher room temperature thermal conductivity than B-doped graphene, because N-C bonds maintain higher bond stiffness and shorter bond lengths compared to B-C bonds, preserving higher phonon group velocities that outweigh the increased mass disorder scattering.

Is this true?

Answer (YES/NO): NO